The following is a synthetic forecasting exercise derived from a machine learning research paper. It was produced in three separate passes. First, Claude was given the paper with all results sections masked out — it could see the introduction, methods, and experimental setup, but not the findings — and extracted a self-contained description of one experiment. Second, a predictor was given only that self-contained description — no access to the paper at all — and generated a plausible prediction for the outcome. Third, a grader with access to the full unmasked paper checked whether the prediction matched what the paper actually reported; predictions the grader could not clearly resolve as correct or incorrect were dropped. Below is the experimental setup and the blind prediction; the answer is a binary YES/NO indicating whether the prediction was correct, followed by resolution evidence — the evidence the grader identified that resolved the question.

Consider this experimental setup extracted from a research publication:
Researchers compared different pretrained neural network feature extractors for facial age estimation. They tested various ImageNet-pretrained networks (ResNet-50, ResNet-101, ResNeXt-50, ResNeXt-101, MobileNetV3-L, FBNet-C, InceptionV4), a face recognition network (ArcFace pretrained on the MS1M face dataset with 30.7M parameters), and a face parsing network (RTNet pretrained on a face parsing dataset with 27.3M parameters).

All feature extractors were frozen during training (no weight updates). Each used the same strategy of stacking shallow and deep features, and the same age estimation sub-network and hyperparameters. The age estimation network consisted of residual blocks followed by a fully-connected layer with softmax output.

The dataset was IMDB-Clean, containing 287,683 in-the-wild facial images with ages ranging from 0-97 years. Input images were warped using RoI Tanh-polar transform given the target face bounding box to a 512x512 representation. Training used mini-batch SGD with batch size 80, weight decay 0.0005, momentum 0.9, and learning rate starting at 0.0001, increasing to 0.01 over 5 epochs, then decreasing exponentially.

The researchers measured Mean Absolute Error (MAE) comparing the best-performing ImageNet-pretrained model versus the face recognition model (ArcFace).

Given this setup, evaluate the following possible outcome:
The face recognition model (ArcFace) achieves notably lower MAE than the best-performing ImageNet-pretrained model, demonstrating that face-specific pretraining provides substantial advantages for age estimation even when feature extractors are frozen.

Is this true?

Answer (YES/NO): YES